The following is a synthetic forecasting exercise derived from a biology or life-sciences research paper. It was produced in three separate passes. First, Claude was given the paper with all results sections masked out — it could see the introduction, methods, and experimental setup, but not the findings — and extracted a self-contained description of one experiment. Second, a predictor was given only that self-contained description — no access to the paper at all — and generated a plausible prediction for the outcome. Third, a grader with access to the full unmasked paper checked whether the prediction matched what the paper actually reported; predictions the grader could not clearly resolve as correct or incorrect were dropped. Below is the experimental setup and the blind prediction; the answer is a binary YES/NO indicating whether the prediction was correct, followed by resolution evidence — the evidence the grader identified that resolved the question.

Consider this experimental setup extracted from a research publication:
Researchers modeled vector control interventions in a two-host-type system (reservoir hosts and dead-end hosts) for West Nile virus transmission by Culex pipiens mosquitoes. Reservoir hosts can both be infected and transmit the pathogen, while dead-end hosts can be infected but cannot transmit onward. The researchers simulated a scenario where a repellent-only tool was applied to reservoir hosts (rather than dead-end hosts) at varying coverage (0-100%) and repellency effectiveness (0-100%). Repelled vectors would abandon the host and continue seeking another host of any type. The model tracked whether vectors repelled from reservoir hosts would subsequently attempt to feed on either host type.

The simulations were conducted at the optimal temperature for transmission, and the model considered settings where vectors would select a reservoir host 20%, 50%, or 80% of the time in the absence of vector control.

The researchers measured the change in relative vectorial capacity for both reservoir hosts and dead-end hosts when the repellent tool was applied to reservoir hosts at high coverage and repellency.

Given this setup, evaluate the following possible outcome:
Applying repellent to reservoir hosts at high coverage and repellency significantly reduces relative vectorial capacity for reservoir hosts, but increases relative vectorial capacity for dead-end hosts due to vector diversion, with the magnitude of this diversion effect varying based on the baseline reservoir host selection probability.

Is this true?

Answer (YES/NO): NO